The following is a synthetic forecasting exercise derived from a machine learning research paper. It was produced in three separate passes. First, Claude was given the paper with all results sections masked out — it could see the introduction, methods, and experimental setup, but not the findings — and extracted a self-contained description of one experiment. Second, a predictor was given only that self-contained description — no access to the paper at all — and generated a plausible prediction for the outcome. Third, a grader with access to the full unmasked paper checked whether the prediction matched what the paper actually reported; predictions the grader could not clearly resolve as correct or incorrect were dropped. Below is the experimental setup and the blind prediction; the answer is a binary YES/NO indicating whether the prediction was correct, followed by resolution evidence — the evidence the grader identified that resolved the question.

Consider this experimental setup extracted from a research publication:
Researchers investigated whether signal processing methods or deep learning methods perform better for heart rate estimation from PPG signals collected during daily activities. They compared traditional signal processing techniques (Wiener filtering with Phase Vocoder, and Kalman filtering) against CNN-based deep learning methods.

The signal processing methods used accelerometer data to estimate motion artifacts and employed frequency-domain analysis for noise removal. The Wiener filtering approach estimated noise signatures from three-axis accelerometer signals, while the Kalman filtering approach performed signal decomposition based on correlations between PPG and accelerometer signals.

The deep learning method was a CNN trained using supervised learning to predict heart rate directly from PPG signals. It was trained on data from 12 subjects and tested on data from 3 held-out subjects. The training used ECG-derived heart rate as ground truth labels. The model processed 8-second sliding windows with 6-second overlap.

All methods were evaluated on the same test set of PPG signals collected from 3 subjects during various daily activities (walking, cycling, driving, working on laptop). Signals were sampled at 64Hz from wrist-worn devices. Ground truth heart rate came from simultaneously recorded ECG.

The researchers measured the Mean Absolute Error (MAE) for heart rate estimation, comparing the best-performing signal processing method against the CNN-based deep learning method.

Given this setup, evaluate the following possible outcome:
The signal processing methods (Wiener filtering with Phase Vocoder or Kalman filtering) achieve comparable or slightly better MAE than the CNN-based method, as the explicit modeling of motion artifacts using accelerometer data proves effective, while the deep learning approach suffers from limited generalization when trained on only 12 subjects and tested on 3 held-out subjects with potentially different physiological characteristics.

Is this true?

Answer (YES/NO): NO